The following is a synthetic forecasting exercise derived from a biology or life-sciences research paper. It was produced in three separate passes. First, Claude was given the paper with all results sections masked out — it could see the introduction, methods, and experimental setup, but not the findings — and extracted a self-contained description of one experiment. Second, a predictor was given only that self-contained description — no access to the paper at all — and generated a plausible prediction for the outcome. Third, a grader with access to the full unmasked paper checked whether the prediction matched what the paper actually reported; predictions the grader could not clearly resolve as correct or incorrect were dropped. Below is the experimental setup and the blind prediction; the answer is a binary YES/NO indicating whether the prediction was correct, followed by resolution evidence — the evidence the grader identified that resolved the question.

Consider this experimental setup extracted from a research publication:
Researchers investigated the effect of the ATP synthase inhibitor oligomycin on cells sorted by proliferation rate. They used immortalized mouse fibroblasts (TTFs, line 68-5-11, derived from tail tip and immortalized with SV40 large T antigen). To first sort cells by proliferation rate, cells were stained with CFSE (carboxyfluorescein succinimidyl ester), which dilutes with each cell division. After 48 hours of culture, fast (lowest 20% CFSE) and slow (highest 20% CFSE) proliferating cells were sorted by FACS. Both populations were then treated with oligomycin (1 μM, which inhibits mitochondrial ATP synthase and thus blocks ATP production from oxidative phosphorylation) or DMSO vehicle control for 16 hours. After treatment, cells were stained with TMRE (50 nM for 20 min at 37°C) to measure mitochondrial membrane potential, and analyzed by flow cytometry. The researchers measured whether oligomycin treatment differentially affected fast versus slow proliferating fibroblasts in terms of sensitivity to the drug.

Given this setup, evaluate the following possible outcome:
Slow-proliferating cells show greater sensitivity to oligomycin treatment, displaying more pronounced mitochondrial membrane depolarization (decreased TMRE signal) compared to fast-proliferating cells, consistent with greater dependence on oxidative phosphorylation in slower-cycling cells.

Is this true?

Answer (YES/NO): NO